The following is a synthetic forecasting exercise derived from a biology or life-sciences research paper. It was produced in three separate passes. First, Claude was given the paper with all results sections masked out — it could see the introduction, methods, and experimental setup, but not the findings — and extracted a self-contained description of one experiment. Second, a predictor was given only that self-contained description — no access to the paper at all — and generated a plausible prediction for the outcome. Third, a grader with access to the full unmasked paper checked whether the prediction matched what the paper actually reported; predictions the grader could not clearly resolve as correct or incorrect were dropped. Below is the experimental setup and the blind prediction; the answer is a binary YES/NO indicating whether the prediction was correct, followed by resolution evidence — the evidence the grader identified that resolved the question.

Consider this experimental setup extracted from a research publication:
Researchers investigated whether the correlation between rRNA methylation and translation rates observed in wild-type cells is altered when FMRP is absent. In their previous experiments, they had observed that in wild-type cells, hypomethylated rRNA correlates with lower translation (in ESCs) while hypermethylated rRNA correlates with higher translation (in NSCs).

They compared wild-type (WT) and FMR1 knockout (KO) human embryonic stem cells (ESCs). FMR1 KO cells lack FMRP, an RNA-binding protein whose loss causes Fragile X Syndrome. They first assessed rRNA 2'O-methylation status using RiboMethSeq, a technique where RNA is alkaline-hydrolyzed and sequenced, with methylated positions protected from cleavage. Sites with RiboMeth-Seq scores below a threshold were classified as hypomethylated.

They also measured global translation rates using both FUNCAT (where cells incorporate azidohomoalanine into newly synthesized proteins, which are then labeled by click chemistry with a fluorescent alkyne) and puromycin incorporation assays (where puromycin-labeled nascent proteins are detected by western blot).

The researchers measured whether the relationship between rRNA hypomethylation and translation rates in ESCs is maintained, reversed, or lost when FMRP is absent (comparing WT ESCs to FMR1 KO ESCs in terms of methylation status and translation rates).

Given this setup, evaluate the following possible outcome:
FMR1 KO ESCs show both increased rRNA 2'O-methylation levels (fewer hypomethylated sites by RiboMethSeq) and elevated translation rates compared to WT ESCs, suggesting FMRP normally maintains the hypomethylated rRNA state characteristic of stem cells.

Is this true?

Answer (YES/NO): YES